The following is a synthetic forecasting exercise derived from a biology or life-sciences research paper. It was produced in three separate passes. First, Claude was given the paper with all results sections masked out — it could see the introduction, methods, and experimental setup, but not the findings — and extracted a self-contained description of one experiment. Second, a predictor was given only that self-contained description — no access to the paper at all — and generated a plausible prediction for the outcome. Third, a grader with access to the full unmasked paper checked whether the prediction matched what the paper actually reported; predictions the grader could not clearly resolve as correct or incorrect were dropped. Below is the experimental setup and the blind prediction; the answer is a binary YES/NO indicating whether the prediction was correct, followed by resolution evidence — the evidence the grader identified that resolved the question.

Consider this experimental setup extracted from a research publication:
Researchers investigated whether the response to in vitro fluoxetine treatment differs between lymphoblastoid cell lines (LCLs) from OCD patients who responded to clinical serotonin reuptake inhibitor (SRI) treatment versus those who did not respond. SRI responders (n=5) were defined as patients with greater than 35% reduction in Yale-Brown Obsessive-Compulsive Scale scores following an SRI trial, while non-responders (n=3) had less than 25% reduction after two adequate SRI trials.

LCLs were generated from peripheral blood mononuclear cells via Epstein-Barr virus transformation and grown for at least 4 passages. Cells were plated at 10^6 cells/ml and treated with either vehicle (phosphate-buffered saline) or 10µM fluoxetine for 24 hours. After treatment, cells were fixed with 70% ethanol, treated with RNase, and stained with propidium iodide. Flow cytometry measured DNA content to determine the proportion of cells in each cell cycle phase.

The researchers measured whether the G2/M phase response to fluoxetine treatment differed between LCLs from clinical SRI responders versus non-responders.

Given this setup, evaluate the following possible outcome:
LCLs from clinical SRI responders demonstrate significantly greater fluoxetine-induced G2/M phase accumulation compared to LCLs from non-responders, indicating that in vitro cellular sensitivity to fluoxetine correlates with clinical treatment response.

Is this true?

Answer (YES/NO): NO